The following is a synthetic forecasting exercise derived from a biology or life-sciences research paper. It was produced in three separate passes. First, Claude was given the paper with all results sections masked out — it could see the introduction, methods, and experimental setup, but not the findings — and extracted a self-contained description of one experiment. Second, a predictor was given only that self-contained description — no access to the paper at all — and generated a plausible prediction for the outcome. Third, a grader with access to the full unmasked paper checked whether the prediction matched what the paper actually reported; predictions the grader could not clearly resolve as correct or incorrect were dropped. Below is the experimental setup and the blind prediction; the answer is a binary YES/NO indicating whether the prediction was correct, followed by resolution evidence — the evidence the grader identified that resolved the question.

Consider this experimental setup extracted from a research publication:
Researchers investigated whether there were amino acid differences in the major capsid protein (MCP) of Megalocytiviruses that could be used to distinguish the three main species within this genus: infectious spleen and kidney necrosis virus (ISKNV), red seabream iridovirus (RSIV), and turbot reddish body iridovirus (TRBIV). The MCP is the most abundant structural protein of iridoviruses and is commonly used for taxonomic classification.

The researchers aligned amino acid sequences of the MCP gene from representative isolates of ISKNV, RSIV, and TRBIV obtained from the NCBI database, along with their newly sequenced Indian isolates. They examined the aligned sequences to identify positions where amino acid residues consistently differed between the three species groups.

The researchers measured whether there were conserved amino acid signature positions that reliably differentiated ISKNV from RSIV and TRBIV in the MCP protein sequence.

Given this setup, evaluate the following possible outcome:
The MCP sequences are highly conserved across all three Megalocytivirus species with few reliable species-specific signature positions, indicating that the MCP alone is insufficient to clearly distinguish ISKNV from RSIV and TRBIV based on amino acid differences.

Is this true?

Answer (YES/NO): NO